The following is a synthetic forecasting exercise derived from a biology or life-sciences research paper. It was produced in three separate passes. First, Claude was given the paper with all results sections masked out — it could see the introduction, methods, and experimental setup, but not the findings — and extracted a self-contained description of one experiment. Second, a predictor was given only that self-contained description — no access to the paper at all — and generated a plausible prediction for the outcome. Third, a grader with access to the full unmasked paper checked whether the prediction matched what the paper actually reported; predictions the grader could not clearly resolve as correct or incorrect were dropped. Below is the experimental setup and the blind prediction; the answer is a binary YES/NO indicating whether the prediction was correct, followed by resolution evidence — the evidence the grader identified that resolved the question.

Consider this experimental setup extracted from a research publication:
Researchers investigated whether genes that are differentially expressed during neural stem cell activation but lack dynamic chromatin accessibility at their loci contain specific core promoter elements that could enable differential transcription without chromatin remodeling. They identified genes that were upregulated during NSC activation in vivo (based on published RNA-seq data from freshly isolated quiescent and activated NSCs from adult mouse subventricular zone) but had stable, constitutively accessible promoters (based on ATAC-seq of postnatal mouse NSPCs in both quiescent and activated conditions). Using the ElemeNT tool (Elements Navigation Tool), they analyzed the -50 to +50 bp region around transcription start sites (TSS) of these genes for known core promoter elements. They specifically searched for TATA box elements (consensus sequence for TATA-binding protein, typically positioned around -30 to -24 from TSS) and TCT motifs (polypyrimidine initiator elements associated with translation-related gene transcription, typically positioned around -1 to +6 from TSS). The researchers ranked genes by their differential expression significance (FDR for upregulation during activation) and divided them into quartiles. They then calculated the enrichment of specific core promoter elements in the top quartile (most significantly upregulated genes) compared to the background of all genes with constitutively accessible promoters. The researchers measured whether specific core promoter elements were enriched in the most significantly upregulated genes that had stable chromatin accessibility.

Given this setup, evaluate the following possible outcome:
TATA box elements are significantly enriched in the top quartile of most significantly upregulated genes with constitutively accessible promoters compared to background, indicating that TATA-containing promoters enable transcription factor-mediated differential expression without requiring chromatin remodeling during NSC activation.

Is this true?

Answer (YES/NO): YES